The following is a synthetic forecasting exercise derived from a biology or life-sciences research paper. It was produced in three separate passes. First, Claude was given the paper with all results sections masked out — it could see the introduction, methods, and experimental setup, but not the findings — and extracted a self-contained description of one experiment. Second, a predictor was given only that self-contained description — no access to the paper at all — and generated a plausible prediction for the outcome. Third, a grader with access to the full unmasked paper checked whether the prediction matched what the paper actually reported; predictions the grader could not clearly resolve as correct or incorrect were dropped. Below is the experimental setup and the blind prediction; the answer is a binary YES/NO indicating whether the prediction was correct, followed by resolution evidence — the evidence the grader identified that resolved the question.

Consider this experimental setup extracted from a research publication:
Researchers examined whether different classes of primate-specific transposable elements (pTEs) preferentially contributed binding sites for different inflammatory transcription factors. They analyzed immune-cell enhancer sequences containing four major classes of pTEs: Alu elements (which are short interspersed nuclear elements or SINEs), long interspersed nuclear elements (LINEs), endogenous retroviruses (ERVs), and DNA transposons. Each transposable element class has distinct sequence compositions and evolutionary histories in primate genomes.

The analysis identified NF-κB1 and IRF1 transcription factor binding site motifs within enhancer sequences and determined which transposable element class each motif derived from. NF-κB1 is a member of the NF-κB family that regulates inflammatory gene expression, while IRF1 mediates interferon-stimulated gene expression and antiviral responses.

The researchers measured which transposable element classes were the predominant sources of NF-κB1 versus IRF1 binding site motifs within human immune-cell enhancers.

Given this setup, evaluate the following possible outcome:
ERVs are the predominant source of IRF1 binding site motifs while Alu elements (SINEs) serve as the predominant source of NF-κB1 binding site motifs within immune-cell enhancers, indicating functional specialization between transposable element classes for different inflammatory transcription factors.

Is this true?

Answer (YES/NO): YES